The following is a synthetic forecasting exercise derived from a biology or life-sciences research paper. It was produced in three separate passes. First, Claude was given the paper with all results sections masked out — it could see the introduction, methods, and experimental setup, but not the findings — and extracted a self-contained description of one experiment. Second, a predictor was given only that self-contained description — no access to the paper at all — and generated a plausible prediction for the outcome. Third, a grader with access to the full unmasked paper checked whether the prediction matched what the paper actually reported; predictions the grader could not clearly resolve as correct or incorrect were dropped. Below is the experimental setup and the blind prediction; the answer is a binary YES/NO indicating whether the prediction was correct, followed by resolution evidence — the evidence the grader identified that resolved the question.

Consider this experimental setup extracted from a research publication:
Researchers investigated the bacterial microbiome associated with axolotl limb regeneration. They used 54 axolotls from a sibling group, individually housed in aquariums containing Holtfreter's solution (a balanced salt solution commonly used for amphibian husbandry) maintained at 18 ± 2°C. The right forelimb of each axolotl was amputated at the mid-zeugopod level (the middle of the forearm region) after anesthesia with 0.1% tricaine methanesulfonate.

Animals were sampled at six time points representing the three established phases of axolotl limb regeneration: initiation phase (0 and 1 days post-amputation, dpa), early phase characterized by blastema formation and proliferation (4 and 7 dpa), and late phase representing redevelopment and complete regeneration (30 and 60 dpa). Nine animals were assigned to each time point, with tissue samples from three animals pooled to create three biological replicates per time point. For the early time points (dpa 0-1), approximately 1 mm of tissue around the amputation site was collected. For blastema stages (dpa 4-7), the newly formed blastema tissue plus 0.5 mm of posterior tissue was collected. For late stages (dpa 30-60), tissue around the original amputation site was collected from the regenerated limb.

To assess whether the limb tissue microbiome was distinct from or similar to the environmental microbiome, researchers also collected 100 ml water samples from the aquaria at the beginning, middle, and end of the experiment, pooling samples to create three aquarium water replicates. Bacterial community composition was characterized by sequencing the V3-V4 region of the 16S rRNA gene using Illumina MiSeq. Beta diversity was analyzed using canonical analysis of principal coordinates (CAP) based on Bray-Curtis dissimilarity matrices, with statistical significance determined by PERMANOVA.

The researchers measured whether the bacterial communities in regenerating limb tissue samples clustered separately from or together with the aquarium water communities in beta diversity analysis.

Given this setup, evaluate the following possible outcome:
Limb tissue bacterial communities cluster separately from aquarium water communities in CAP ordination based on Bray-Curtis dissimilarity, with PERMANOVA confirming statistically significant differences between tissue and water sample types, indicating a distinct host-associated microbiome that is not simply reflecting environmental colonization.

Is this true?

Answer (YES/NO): YES